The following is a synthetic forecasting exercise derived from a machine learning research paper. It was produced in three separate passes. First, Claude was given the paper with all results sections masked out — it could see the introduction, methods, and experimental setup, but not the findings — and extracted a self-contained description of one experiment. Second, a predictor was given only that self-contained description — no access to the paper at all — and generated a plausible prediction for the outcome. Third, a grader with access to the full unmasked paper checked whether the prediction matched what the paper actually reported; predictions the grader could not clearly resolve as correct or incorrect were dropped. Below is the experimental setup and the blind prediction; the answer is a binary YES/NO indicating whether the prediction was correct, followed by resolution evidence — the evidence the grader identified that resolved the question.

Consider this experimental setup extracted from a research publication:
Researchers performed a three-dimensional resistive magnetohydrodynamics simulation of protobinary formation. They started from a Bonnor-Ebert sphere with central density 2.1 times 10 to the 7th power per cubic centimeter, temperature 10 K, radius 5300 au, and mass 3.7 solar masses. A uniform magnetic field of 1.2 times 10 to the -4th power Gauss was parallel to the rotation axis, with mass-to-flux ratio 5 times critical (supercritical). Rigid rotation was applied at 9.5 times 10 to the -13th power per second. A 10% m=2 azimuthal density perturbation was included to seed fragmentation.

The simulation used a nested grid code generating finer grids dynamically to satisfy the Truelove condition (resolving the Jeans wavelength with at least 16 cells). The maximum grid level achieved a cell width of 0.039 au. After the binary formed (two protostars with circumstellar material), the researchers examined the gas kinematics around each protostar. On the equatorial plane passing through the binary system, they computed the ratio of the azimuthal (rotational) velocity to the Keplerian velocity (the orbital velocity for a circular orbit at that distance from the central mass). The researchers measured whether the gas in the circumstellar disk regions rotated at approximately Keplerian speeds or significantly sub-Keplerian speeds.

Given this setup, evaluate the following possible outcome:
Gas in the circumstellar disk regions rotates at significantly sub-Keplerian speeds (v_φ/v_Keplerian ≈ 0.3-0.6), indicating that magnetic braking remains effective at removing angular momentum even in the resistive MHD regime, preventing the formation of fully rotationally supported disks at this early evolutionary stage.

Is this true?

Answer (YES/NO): NO